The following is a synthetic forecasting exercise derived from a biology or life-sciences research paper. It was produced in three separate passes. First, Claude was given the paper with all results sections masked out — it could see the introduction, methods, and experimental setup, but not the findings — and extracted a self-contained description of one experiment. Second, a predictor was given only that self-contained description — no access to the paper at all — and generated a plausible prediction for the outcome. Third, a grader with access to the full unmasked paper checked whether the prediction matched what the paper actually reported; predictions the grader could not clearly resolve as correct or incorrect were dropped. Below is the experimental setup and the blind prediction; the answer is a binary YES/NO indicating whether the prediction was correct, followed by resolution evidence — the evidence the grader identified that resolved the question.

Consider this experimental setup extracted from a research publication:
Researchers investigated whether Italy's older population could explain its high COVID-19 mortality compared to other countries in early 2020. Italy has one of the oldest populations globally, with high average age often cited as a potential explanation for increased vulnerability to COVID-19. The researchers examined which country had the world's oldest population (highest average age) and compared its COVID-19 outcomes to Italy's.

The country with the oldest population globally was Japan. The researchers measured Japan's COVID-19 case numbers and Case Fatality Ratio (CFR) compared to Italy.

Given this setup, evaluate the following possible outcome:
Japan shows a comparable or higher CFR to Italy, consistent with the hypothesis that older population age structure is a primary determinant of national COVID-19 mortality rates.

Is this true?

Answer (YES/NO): NO